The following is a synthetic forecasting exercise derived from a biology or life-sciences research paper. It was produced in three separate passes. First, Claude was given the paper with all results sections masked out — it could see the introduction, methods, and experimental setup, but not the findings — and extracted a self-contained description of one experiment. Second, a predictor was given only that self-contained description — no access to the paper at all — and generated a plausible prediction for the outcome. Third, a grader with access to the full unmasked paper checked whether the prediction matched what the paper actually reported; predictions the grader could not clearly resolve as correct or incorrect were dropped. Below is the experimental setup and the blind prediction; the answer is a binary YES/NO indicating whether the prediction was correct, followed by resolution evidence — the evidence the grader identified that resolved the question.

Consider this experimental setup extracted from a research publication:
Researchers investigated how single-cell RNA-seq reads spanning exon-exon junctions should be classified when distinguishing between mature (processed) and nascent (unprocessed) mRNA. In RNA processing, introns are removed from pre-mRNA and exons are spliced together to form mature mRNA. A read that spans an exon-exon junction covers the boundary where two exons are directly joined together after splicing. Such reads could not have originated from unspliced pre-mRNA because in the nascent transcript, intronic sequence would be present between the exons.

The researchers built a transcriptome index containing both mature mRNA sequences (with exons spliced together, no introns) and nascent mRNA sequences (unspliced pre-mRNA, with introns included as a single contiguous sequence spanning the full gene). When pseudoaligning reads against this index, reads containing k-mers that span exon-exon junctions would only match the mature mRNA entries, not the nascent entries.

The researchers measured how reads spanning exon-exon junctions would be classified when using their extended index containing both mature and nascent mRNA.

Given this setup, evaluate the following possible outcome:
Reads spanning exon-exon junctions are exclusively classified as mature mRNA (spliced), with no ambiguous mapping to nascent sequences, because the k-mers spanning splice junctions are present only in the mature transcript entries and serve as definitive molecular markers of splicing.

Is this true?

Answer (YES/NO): YES